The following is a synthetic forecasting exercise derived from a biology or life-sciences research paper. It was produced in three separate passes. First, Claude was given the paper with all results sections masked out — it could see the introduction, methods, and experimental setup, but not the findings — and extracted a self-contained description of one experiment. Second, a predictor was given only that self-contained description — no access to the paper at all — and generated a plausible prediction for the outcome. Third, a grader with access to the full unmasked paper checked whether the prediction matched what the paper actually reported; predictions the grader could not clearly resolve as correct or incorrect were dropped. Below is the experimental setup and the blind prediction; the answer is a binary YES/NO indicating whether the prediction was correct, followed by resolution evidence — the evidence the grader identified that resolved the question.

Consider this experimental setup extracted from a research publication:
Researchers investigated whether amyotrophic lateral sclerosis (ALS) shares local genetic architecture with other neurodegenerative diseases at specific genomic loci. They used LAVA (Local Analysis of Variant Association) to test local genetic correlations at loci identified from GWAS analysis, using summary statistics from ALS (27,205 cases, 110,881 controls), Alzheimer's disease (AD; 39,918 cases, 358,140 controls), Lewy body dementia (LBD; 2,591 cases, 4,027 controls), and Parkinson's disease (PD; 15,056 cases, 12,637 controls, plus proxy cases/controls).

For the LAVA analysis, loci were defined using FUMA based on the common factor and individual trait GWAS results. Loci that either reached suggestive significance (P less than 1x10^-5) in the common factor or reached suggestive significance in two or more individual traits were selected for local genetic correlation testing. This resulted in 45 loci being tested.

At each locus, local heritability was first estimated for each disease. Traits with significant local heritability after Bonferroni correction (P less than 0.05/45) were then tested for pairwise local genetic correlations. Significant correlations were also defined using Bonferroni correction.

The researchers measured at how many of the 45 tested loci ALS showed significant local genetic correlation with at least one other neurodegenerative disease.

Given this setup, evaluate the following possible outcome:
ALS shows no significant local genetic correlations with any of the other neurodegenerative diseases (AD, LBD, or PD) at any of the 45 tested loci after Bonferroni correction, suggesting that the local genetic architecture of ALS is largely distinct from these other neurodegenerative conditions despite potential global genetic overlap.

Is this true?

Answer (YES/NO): NO